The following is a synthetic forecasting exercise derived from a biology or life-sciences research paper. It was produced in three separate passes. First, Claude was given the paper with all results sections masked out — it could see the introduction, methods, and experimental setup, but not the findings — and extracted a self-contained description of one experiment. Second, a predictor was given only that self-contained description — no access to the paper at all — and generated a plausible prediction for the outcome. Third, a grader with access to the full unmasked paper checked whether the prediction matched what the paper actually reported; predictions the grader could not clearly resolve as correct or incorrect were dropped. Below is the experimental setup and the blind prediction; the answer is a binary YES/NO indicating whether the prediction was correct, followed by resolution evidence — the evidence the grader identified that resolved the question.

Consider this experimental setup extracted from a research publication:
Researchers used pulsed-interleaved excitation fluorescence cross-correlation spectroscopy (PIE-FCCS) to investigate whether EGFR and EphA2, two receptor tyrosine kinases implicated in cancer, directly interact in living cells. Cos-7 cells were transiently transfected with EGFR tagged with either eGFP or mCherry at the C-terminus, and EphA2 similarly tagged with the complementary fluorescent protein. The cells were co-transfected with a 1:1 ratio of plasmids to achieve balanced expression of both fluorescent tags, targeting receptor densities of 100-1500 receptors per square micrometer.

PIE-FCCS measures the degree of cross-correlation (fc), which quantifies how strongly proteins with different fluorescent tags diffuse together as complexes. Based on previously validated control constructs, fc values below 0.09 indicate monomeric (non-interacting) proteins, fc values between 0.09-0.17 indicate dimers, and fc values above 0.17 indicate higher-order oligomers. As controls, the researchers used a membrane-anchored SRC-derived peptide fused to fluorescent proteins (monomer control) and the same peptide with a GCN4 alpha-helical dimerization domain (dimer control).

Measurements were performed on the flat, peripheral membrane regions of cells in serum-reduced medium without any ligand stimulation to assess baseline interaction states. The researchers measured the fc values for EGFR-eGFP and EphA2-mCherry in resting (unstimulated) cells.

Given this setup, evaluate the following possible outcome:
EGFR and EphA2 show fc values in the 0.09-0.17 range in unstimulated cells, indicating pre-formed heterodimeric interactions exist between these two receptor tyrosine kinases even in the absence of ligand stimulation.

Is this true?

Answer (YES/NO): NO